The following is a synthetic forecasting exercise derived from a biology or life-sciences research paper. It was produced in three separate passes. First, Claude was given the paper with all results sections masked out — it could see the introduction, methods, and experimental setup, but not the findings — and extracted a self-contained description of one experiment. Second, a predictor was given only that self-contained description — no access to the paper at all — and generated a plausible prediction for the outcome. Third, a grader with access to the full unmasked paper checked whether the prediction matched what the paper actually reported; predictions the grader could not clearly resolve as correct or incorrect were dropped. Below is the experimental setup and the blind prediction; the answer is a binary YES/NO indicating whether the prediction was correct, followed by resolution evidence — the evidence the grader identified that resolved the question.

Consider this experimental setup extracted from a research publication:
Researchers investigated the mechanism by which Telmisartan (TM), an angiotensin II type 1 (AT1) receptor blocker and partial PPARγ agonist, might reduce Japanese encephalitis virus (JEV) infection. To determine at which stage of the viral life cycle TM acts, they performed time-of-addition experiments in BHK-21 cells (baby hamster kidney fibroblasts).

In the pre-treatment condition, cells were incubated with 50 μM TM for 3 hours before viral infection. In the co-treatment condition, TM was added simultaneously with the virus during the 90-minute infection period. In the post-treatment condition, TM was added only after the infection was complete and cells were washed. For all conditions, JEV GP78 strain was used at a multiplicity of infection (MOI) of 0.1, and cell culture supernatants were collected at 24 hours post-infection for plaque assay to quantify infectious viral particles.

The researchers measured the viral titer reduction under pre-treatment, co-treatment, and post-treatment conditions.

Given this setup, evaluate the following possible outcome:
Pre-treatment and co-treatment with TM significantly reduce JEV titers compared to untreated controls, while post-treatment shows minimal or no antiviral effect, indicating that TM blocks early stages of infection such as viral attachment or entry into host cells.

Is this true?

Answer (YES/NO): NO